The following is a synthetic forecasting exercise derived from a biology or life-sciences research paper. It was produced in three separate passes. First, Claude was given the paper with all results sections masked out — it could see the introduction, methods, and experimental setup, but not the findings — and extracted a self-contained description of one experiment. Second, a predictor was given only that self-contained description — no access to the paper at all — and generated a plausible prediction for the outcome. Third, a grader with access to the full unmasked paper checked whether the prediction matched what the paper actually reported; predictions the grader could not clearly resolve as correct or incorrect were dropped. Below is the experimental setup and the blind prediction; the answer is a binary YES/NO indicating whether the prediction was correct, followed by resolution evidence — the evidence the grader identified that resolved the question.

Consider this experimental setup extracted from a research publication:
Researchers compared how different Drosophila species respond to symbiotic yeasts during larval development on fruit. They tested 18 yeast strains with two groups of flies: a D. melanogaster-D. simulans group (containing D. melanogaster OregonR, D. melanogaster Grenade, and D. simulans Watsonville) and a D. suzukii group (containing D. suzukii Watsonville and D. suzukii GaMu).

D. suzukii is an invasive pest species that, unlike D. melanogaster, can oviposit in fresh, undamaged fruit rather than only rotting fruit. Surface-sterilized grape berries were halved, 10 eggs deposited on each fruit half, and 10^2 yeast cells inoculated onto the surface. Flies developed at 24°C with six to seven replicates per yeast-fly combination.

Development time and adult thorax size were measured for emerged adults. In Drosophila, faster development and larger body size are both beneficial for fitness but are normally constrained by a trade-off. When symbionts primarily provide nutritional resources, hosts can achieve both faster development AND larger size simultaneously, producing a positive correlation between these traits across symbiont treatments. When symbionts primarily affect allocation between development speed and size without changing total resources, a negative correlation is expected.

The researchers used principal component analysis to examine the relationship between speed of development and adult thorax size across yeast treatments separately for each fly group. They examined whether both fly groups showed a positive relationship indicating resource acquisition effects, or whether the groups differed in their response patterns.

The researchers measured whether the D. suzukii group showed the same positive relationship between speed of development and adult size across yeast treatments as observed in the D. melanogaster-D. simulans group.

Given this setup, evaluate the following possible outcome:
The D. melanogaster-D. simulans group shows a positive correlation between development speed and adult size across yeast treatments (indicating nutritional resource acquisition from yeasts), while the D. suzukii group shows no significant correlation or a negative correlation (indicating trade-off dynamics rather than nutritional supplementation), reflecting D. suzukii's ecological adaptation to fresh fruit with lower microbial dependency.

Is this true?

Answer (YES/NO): NO